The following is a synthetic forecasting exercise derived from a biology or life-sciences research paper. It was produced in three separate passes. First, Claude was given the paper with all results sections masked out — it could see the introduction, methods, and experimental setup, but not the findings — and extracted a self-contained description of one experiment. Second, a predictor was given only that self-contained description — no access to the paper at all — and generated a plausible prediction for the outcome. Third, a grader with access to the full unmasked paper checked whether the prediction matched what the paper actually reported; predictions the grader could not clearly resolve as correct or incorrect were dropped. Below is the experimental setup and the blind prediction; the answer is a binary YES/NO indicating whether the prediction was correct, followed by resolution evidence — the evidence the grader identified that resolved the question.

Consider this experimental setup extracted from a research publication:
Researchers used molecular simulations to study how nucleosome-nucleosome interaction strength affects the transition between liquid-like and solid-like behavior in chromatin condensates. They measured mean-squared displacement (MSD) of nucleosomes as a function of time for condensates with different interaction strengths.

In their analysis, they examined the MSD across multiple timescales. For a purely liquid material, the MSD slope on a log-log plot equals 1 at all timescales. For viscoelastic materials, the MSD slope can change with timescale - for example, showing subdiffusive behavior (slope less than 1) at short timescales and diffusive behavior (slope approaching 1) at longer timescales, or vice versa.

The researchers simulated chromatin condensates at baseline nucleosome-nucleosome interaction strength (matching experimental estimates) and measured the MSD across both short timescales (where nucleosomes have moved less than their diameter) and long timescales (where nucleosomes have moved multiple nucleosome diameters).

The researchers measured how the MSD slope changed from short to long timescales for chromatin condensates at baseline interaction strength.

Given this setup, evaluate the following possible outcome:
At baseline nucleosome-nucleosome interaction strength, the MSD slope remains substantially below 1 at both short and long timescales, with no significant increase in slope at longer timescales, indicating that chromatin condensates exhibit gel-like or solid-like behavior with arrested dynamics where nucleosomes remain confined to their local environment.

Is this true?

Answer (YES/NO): NO